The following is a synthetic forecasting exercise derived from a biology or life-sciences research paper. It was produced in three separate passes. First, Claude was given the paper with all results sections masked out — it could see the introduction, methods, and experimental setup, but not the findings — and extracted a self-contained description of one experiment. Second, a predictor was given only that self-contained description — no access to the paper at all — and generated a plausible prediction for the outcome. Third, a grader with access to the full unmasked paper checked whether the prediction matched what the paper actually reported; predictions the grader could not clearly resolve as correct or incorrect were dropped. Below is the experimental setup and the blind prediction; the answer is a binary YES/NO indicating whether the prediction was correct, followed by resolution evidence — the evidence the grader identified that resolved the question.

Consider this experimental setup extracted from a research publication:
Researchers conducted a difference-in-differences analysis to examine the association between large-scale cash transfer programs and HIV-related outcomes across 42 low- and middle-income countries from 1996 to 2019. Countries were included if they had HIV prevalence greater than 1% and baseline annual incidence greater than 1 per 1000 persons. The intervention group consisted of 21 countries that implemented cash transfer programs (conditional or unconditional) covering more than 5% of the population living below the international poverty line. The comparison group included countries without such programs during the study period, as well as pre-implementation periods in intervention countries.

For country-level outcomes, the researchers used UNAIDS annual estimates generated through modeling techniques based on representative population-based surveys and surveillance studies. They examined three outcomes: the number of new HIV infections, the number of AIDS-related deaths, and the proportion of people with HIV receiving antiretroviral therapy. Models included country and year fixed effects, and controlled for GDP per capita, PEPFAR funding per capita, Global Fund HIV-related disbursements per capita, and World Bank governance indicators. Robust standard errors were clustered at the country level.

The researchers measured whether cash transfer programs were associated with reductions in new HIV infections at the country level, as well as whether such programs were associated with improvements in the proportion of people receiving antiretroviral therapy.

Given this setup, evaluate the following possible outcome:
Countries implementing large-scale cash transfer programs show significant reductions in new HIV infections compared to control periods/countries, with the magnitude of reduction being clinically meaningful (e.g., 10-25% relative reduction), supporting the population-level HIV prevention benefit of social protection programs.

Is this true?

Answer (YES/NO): NO